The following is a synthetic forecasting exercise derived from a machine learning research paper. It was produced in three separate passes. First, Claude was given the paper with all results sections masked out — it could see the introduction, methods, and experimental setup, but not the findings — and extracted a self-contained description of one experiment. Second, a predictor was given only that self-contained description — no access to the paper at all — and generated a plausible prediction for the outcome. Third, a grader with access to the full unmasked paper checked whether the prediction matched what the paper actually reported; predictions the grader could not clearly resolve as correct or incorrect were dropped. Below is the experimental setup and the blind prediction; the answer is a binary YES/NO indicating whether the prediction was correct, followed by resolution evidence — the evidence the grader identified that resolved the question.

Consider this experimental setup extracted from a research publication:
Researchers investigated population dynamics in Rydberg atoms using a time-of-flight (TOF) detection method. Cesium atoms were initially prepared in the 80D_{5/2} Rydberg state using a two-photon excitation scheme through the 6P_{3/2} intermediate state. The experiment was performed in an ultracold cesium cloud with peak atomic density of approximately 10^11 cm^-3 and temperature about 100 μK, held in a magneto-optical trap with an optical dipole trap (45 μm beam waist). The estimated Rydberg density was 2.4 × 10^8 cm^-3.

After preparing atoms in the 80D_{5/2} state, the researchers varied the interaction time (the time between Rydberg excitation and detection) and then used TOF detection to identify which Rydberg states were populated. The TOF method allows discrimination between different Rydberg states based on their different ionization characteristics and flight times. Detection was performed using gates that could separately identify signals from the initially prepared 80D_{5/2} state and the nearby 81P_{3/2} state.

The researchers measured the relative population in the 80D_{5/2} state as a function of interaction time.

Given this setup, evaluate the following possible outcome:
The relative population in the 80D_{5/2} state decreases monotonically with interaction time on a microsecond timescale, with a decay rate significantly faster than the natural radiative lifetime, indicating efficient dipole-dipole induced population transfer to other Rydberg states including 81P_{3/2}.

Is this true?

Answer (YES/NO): YES